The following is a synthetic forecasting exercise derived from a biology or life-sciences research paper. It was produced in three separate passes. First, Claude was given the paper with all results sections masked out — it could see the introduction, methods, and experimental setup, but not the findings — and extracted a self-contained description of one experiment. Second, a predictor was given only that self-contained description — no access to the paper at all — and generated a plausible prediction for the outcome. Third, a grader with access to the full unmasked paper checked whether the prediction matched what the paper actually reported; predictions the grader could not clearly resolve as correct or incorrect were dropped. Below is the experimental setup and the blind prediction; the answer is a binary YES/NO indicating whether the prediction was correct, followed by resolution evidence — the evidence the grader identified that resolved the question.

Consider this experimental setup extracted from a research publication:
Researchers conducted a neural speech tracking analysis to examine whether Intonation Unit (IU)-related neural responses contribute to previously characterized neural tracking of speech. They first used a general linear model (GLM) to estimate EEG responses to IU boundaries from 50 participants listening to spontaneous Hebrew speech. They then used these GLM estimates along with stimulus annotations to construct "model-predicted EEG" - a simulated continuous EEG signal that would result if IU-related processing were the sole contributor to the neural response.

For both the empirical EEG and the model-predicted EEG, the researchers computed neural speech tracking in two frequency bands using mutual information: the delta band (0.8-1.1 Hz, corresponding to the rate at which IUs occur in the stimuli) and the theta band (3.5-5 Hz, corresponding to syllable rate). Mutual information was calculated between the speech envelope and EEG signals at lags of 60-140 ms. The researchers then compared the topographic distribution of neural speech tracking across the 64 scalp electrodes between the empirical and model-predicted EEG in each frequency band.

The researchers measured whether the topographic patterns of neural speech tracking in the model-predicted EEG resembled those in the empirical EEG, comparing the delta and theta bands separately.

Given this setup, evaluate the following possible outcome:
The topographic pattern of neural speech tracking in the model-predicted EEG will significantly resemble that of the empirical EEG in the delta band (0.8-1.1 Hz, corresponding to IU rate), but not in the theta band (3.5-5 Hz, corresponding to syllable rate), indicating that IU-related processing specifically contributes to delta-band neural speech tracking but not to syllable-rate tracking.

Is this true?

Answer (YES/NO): NO